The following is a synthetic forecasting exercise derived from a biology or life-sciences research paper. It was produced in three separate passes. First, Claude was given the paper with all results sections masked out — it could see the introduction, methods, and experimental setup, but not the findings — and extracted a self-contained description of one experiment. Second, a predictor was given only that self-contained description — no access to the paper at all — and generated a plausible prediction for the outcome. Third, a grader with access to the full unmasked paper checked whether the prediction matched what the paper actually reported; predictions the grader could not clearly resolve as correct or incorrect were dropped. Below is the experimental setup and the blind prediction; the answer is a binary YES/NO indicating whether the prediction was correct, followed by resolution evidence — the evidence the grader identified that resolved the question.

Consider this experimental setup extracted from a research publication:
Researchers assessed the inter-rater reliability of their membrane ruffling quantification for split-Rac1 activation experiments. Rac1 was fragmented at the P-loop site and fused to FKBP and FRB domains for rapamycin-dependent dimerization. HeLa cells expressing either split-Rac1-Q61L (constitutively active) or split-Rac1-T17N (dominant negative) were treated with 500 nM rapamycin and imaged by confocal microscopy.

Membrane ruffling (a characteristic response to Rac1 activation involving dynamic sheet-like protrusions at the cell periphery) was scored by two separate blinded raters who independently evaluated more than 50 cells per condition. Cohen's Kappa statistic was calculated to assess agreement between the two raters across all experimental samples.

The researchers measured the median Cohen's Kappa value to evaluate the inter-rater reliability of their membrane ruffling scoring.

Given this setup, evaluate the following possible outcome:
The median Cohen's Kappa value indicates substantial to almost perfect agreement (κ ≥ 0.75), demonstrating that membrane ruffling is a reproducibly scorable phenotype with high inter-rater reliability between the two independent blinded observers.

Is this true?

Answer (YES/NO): YES